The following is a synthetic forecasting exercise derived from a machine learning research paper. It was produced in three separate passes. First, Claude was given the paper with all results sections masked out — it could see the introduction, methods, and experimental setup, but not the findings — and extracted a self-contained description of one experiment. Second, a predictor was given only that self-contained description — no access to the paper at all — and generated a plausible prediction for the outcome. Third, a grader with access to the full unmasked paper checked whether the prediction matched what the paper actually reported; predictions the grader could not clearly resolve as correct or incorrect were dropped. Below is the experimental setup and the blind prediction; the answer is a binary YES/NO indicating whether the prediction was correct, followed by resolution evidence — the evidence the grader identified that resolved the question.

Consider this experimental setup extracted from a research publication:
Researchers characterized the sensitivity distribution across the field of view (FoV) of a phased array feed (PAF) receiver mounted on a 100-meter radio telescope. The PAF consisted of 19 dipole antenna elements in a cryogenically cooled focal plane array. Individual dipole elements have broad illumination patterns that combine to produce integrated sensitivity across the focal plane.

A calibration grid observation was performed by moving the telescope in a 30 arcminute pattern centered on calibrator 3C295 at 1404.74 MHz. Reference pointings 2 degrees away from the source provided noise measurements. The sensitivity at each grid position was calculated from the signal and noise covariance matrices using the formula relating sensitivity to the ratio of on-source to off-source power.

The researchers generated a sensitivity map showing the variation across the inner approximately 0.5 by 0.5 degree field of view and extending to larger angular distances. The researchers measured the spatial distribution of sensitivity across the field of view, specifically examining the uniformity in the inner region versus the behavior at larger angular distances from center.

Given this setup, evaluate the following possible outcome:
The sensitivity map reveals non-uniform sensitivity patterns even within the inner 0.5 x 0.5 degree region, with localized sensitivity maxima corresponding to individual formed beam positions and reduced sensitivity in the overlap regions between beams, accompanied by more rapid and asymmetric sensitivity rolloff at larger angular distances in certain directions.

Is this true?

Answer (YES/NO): NO